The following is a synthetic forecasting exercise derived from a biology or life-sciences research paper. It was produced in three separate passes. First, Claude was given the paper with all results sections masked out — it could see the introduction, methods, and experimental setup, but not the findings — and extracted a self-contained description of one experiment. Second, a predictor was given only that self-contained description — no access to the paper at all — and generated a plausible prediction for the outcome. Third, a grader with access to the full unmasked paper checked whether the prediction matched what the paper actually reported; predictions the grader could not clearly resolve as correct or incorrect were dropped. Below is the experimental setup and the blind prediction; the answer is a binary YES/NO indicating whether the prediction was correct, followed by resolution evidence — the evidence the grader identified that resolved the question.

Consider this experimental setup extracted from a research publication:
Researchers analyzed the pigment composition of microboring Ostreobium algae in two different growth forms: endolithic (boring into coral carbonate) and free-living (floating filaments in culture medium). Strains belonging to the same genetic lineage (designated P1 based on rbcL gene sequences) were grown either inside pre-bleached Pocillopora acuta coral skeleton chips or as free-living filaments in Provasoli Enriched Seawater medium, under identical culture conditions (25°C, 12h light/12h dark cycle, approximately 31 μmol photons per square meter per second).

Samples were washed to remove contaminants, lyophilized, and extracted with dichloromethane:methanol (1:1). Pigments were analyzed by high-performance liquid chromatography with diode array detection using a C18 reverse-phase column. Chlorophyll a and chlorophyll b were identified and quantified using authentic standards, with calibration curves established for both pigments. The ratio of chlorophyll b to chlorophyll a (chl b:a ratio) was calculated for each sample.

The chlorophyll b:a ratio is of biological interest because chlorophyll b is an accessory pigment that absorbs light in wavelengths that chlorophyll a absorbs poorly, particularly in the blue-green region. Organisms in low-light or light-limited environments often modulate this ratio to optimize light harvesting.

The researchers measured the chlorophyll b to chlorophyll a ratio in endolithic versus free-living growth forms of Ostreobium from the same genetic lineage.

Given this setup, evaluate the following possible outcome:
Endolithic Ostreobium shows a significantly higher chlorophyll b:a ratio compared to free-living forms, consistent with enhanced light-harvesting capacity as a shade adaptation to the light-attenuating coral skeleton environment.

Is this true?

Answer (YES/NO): YES